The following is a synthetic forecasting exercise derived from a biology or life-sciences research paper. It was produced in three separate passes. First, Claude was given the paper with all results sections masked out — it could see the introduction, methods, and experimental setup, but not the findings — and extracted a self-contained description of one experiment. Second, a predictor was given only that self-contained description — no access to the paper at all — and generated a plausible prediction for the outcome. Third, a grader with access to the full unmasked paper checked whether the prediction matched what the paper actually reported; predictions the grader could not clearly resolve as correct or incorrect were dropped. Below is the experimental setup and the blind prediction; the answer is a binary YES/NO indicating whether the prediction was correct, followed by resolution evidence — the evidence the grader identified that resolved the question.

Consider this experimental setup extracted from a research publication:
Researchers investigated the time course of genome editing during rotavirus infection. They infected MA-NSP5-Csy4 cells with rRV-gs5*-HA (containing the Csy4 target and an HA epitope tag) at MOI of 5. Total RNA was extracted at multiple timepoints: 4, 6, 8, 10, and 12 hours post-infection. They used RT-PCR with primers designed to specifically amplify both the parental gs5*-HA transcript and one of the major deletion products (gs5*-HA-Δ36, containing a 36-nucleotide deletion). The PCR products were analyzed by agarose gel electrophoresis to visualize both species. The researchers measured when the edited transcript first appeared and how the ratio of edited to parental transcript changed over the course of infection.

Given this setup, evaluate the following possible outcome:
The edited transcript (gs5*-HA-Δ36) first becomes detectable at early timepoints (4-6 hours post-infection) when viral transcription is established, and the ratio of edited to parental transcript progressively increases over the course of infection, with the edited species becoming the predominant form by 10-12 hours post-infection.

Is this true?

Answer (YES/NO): NO